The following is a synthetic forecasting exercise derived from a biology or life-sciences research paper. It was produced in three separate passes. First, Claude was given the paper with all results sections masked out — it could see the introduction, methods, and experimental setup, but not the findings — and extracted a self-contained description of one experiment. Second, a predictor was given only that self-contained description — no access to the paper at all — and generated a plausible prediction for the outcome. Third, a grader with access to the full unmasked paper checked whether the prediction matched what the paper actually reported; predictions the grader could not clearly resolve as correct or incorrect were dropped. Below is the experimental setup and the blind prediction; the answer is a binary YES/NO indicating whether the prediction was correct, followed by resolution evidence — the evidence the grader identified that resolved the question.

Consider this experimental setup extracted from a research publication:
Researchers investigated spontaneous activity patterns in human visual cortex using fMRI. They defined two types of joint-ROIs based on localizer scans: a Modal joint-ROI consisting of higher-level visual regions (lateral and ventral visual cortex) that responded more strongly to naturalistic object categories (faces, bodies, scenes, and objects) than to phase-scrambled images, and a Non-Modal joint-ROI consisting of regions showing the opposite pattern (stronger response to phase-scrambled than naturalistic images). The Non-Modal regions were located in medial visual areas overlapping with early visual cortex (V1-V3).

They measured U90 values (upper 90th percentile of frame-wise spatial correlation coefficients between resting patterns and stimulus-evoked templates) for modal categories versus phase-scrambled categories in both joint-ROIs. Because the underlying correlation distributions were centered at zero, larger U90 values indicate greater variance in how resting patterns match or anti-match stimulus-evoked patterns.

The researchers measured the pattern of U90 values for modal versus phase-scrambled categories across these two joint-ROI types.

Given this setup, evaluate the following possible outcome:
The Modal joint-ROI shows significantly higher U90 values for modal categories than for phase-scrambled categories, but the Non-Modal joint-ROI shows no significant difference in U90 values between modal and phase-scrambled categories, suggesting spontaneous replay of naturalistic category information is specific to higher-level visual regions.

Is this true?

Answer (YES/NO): NO